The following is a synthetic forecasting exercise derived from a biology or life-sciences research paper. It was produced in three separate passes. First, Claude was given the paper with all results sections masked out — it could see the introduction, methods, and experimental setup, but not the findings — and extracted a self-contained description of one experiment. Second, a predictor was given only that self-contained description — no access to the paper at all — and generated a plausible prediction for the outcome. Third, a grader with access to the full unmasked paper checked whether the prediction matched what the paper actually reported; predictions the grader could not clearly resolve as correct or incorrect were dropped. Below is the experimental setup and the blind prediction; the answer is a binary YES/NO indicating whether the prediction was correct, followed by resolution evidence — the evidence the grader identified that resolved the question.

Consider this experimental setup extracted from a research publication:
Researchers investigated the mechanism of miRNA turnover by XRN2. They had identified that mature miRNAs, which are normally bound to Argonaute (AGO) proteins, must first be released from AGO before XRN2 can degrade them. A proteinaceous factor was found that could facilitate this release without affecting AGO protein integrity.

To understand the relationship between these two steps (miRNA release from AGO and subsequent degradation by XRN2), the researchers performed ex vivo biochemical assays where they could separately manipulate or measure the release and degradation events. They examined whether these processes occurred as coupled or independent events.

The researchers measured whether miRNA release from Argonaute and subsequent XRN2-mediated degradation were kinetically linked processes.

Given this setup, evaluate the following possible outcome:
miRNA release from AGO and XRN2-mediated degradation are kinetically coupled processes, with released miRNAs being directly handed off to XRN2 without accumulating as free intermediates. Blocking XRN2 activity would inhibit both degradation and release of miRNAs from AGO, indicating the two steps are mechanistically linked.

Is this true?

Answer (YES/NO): NO